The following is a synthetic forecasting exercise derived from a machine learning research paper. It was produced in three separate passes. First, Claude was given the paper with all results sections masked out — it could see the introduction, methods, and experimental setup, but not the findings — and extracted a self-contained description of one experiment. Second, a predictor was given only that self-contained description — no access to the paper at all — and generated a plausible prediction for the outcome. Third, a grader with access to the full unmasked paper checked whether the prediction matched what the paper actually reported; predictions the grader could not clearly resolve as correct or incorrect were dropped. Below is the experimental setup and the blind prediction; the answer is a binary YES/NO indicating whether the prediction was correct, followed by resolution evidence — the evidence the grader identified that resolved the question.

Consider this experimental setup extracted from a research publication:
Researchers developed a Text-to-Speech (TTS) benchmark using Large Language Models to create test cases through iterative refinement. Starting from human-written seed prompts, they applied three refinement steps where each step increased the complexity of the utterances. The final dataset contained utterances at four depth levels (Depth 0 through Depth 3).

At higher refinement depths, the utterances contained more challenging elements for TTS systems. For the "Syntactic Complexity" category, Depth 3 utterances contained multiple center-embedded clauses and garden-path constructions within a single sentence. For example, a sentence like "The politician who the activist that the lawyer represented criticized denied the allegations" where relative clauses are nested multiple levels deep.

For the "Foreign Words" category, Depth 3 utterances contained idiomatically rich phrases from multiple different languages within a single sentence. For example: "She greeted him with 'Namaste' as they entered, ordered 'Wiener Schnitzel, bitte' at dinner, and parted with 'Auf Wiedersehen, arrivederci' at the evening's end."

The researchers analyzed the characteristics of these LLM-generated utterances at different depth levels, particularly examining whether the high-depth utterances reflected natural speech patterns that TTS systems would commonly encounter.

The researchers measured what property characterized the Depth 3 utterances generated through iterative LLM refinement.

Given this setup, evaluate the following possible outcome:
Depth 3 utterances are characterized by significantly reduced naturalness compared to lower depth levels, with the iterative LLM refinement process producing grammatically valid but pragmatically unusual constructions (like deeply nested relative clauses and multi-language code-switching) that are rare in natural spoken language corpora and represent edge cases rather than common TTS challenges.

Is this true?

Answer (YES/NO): YES